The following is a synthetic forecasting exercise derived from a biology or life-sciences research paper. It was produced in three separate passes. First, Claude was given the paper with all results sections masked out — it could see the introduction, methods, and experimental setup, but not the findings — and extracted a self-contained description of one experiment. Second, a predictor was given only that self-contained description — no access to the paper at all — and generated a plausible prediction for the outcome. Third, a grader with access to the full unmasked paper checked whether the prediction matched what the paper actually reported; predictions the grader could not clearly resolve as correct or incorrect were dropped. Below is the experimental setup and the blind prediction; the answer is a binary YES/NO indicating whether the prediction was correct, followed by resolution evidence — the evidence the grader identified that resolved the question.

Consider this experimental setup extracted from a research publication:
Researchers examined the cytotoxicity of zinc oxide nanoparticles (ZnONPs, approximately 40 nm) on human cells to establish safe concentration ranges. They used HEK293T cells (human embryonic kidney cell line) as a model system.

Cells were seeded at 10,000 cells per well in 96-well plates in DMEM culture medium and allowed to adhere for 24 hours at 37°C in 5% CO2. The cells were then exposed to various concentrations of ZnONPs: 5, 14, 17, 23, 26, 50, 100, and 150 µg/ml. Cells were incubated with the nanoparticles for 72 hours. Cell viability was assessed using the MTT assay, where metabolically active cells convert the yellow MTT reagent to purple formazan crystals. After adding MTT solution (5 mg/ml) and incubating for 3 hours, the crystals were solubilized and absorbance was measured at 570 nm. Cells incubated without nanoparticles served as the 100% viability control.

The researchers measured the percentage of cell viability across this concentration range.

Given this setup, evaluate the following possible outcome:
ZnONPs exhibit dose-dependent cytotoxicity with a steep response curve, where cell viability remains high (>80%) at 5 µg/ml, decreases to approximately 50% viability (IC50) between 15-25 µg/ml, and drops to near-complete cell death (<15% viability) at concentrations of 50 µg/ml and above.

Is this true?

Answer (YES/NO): NO